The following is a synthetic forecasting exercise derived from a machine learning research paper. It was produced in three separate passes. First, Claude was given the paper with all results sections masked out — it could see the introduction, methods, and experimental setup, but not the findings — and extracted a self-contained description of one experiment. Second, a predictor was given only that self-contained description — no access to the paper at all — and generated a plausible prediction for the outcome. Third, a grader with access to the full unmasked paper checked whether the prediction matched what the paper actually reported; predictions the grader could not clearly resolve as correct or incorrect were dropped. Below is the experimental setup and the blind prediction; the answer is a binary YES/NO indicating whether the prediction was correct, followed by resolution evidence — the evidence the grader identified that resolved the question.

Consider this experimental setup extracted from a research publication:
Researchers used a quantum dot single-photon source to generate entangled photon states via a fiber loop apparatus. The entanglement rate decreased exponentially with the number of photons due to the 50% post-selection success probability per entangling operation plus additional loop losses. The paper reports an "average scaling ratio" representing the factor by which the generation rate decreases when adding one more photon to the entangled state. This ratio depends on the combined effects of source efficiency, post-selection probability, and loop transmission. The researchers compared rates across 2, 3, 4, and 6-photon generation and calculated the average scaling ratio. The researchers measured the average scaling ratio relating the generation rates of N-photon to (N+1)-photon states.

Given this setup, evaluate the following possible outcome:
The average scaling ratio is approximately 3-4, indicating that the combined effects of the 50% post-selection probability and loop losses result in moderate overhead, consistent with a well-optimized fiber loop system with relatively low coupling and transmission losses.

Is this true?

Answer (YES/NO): NO